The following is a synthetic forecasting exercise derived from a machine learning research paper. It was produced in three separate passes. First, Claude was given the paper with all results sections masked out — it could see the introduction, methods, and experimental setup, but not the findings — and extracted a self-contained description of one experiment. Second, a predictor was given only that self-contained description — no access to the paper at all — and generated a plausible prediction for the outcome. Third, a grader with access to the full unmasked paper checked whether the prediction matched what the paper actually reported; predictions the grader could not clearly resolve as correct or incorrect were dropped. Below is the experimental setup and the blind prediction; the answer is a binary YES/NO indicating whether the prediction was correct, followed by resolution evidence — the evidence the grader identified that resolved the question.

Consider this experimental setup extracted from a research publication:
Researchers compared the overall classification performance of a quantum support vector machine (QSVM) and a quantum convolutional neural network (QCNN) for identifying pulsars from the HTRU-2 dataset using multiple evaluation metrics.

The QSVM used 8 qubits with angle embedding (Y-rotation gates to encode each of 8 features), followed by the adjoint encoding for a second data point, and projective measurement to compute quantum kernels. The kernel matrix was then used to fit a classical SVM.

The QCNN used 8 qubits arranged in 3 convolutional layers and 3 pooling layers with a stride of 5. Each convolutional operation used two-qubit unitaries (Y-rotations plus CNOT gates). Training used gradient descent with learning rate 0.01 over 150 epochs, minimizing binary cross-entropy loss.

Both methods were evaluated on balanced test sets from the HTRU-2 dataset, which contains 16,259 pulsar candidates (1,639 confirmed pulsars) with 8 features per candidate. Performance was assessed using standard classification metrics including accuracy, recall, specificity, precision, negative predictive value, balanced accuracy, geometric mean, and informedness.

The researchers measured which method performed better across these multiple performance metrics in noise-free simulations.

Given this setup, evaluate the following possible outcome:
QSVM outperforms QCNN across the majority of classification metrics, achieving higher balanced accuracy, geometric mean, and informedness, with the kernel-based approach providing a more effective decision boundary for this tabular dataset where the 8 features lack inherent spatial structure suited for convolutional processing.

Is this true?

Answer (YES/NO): YES